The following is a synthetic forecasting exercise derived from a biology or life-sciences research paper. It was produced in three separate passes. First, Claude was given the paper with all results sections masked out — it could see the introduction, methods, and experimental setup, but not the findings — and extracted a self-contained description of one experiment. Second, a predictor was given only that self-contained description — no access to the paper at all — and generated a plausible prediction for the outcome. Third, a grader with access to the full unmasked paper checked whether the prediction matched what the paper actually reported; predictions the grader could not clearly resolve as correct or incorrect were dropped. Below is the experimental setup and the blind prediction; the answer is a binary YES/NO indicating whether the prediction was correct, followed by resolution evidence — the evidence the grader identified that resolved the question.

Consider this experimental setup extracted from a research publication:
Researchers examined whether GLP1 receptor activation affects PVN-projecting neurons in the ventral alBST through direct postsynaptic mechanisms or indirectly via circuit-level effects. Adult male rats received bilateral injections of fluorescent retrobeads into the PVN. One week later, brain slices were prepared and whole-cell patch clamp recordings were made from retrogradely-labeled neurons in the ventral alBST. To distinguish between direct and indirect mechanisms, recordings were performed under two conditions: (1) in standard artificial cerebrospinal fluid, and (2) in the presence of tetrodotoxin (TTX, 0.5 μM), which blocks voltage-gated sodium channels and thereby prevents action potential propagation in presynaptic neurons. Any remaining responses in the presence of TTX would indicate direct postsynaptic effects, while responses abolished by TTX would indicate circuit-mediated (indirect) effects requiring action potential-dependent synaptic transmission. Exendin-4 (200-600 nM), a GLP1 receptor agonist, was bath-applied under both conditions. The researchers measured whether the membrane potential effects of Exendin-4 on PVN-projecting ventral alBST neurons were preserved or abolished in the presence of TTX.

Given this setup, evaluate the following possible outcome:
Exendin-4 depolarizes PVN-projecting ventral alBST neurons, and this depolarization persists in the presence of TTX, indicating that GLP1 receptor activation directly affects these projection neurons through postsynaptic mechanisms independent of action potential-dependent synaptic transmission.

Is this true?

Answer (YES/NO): NO